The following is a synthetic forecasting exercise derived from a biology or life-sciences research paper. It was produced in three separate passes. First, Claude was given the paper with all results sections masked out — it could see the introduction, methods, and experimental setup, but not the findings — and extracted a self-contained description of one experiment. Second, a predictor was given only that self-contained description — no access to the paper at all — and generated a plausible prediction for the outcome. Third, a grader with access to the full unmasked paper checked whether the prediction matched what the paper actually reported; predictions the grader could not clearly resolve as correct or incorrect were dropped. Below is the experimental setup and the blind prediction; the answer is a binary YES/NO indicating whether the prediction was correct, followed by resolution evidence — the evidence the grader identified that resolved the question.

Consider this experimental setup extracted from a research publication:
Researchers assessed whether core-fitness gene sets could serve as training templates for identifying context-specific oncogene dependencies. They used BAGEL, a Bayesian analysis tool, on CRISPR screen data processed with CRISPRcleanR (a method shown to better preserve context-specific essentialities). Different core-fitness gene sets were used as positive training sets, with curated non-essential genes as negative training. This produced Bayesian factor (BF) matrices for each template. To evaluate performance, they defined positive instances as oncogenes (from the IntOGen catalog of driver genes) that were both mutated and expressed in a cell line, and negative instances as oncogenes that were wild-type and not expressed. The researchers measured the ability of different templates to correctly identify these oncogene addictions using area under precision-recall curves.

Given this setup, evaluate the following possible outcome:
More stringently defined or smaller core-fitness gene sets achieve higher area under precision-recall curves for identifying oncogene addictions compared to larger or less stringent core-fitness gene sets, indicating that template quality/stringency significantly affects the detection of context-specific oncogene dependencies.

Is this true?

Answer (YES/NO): NO